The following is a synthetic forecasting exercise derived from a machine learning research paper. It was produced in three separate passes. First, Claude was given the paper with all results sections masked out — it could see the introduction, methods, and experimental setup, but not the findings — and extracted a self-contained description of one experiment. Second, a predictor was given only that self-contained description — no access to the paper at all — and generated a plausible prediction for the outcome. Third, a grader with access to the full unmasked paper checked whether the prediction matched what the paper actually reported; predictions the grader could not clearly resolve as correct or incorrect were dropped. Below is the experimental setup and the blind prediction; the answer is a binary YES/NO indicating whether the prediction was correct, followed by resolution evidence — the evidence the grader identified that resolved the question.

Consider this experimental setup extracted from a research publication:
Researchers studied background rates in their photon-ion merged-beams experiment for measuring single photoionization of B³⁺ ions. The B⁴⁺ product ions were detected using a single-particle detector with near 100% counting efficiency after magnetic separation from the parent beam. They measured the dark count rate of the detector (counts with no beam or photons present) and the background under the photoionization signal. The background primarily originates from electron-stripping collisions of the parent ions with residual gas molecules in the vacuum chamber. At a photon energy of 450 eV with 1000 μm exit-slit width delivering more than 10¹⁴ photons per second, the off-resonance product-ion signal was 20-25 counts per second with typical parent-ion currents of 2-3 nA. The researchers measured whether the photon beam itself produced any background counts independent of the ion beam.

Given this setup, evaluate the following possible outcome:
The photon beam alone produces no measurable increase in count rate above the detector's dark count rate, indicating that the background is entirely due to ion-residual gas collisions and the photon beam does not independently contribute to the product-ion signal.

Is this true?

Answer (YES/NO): YES